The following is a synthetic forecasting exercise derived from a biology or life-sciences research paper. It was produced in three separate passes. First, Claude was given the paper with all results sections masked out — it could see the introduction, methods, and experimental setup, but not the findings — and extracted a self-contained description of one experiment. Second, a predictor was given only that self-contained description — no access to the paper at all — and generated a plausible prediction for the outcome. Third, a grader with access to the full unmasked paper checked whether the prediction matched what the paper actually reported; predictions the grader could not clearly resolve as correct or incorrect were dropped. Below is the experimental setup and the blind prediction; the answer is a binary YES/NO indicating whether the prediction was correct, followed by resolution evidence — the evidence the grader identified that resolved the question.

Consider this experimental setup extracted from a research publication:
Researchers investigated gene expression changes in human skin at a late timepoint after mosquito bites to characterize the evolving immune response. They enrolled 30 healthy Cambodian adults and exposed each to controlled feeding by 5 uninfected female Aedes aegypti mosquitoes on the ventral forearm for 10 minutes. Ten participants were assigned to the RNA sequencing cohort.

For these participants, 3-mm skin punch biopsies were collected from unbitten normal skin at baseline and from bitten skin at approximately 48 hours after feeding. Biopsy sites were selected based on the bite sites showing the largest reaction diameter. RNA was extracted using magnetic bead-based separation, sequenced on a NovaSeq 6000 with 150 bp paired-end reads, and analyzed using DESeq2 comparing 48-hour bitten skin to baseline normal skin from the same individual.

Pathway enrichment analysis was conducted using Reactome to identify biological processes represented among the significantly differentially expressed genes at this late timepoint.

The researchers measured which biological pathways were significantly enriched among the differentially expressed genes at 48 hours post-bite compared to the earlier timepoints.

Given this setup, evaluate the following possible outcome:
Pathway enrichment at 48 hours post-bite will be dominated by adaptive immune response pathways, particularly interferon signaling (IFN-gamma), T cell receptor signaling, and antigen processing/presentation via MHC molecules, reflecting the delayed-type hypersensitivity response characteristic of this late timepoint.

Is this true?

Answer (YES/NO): YES